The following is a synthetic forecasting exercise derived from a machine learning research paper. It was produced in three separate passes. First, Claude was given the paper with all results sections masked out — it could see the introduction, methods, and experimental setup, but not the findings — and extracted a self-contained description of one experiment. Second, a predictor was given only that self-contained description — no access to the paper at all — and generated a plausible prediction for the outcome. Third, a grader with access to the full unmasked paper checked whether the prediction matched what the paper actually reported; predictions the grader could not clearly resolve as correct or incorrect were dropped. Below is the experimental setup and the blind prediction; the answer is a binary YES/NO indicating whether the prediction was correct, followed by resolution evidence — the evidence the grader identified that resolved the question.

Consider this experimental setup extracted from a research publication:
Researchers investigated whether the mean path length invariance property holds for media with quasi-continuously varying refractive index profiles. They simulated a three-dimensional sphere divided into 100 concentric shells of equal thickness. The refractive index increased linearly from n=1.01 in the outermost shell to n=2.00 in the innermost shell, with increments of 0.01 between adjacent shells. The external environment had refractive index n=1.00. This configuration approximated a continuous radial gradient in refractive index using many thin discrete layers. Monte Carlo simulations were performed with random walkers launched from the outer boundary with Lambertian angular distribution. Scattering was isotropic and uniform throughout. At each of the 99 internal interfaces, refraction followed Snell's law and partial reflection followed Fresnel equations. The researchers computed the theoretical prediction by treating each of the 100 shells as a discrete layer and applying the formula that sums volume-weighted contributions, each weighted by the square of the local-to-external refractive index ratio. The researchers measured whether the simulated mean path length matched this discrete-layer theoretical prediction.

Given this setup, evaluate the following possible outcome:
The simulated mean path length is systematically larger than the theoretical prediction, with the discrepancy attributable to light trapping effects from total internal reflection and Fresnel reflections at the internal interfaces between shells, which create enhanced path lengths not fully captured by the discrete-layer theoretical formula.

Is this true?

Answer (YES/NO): NO